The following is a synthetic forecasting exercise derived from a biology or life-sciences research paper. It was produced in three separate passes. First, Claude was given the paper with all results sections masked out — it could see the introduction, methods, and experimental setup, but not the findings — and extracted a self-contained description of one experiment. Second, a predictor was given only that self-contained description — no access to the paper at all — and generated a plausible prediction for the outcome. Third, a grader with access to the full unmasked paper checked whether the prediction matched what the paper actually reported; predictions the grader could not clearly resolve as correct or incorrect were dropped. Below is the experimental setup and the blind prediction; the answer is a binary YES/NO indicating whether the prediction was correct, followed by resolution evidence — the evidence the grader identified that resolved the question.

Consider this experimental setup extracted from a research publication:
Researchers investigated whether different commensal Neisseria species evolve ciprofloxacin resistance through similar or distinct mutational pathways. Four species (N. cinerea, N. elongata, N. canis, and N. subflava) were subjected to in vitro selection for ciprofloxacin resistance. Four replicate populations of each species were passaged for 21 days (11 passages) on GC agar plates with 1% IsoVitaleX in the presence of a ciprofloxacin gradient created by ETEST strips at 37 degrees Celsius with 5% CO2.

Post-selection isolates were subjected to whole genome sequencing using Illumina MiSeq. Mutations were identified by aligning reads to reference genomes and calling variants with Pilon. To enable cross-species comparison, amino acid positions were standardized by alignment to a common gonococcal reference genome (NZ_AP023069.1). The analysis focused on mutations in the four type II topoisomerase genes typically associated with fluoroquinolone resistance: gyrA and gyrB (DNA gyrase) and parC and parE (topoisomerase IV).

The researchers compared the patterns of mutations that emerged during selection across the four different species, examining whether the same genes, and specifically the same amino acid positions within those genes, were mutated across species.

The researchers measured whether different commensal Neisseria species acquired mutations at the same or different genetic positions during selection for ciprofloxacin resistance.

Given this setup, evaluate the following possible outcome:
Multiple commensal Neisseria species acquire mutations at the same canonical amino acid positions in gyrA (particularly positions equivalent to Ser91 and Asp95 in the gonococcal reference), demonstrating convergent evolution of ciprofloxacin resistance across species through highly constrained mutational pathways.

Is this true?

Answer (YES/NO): NO